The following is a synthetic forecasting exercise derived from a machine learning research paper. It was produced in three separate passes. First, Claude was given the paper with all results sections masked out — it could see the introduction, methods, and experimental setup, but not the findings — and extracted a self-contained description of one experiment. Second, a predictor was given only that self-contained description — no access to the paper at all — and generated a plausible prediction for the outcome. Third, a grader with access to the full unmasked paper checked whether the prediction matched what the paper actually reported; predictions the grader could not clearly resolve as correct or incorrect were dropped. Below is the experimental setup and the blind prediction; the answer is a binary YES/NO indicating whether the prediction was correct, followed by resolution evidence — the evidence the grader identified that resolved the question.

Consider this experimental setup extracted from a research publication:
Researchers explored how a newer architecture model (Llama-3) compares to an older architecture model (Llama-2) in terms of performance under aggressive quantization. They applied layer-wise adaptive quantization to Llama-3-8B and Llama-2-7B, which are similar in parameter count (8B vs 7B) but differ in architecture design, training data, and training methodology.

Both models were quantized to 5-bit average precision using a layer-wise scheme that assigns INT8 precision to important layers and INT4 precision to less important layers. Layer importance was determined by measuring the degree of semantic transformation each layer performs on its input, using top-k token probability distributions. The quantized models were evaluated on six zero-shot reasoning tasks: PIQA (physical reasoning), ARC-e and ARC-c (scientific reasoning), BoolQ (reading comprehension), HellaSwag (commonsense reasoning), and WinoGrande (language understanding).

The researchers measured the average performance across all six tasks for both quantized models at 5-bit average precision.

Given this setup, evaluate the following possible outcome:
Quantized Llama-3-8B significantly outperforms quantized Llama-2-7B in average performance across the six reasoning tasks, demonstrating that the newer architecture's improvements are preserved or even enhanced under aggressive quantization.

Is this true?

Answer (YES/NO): YES